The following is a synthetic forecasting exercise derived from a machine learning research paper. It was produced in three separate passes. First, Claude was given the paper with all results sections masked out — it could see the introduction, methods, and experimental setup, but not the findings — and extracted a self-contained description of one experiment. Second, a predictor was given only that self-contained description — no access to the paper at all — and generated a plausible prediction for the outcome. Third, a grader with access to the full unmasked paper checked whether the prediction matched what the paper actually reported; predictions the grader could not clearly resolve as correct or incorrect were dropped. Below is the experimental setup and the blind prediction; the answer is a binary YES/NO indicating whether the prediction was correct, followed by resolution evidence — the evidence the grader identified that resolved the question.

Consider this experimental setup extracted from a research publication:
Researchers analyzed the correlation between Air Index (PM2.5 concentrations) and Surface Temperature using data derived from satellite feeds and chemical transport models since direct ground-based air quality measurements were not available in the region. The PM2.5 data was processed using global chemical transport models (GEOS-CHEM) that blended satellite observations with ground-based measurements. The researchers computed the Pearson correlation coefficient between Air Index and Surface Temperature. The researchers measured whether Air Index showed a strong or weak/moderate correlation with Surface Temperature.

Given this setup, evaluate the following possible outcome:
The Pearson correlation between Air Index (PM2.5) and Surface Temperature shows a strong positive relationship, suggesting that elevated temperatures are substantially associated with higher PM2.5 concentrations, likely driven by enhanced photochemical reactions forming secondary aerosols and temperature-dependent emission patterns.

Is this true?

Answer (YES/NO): NO